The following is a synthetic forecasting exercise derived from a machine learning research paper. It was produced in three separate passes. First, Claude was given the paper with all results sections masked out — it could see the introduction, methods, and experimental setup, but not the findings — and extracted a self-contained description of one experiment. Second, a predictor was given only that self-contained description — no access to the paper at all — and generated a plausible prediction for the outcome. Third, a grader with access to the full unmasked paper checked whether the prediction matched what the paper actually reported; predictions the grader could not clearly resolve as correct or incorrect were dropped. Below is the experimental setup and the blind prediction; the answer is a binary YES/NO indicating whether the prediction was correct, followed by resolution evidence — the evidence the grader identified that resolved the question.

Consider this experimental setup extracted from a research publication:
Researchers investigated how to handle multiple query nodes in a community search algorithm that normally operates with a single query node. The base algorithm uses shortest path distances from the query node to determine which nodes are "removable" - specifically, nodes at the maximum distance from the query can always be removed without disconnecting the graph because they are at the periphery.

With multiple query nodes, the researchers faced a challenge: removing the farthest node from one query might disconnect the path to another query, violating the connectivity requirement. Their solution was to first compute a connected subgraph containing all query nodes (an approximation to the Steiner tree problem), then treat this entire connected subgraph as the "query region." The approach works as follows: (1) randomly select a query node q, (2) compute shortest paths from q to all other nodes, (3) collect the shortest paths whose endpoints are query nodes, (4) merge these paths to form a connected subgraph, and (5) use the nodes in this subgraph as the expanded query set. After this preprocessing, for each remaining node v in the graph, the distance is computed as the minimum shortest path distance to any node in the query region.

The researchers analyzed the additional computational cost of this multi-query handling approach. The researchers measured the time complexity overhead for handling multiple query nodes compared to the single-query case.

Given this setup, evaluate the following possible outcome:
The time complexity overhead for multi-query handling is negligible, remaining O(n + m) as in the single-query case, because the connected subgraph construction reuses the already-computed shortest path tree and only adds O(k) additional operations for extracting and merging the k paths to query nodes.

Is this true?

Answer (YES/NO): NO